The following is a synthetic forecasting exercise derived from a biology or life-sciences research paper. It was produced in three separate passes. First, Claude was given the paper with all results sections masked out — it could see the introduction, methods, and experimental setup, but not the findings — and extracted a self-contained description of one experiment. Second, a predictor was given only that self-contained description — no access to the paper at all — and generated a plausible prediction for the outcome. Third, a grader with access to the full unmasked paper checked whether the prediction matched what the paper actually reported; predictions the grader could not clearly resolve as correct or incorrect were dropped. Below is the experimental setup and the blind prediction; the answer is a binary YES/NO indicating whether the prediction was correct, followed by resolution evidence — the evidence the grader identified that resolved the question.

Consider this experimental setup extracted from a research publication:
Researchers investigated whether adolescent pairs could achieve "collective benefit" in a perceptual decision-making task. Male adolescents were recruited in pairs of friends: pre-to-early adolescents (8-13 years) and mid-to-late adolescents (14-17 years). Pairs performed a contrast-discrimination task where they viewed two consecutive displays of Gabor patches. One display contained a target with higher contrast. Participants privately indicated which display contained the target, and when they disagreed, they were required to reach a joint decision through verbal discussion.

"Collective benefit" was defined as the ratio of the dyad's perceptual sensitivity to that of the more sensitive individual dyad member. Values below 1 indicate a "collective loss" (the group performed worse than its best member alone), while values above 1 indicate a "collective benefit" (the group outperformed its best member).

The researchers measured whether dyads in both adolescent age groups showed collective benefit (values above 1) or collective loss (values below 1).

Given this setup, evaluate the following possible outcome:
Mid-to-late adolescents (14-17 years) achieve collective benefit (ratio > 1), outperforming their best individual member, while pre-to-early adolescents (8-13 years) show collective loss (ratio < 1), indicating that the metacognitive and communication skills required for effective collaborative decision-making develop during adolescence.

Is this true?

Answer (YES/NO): NO